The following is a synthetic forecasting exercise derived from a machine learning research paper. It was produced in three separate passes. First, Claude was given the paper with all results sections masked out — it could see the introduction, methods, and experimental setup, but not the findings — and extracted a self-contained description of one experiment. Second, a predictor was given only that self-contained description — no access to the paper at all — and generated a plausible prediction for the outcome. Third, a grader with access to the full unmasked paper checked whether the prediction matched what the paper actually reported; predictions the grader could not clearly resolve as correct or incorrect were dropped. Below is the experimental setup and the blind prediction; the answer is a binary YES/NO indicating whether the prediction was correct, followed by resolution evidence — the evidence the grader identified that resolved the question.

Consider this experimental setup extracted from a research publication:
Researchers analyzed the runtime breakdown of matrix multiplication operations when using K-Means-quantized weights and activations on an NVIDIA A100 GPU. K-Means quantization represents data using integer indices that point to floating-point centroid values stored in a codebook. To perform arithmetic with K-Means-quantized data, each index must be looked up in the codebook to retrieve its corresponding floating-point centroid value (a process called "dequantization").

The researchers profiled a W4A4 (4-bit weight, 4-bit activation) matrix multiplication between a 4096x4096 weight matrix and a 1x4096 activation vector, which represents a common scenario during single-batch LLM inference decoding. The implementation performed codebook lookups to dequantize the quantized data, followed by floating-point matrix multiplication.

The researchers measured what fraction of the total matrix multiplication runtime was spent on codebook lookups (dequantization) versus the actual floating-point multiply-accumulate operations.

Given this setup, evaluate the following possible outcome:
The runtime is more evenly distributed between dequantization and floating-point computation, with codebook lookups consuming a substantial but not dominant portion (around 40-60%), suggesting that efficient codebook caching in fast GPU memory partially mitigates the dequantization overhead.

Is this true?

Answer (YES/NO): NO